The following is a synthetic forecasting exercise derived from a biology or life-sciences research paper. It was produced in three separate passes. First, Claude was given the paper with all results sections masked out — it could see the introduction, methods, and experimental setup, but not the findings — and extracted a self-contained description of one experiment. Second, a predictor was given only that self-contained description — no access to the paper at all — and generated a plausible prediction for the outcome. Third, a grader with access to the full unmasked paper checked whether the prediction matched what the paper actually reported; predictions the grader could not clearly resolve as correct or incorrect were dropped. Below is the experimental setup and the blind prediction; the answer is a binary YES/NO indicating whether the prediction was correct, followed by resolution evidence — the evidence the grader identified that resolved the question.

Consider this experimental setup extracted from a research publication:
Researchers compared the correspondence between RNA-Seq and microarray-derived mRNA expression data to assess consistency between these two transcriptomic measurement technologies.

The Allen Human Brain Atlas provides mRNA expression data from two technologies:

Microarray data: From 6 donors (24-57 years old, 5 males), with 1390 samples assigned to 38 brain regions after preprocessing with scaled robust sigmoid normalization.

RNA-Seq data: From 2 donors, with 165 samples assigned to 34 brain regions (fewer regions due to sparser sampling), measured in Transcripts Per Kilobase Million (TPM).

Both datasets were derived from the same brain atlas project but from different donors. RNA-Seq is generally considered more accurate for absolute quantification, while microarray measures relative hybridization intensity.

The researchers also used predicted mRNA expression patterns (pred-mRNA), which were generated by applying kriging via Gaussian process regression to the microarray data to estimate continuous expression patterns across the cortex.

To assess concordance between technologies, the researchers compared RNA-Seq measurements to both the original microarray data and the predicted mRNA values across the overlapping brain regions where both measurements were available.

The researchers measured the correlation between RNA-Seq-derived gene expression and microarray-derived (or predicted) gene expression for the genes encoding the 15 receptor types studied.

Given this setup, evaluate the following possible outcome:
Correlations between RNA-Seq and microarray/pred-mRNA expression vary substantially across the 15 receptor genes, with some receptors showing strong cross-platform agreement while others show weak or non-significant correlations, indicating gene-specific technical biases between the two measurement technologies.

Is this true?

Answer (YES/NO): NO